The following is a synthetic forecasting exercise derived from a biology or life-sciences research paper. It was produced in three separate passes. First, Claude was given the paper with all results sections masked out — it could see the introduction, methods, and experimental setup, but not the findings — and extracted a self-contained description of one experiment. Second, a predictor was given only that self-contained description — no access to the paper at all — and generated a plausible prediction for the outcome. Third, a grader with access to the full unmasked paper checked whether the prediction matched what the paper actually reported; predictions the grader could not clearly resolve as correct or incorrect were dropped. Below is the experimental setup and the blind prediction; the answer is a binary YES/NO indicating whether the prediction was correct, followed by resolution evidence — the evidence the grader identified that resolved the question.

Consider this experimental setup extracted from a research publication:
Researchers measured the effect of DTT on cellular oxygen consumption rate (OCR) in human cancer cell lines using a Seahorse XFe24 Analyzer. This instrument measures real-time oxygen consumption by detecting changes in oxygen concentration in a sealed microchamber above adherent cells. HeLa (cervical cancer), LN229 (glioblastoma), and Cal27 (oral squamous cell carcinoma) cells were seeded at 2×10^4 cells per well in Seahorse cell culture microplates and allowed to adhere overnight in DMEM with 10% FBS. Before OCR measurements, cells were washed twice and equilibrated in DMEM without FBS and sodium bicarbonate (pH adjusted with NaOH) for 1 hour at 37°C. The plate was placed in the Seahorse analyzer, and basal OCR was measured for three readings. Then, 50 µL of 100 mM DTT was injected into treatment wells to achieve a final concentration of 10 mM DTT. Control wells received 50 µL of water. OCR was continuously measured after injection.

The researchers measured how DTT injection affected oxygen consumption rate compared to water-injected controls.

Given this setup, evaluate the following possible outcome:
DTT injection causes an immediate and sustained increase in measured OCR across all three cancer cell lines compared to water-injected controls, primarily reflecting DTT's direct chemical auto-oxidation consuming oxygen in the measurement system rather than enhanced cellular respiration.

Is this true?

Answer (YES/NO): YES